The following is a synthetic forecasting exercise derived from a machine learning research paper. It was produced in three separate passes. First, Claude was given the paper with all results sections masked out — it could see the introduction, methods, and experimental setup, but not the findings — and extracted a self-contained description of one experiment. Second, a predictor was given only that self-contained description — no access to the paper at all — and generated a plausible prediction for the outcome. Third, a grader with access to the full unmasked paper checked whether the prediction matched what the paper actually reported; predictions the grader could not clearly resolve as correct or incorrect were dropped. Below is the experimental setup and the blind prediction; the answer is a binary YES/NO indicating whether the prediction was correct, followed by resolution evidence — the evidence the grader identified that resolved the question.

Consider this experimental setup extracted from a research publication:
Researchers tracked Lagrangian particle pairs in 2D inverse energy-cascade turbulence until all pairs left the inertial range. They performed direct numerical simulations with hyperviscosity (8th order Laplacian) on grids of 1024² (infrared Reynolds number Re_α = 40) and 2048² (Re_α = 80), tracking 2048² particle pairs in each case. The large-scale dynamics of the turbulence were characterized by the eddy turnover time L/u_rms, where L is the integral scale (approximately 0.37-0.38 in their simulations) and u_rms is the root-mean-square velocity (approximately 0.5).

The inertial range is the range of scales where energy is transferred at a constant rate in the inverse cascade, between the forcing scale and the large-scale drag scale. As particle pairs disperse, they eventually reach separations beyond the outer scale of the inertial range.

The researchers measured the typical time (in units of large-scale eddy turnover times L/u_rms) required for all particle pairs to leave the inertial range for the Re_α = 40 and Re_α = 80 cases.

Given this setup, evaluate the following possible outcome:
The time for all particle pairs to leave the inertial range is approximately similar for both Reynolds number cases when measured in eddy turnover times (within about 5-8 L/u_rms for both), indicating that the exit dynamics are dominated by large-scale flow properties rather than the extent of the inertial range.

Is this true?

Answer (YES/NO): NO